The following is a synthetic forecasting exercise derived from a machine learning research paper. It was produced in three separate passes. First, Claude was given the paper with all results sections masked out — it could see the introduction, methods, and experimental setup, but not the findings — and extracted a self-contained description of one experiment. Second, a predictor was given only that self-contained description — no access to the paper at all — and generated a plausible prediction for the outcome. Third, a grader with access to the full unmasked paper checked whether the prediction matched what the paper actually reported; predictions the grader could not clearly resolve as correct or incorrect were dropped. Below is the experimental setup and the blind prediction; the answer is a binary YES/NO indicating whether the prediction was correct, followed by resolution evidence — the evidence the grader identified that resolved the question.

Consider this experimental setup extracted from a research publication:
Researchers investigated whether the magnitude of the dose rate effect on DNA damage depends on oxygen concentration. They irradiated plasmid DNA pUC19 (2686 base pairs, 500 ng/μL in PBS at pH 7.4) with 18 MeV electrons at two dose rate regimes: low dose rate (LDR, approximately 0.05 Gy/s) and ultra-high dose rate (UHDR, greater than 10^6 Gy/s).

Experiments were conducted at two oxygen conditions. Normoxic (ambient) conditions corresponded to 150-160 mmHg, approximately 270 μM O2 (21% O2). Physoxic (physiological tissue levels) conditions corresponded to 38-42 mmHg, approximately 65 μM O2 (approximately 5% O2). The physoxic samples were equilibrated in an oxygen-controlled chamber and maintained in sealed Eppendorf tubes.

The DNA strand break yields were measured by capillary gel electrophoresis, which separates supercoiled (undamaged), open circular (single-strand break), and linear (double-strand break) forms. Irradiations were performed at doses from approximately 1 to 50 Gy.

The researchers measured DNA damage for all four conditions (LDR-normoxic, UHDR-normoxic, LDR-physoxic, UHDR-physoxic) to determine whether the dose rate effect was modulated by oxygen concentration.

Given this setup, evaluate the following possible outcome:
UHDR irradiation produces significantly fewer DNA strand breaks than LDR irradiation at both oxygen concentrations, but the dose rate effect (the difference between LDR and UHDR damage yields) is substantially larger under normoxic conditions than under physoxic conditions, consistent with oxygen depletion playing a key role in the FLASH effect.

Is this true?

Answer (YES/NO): NO